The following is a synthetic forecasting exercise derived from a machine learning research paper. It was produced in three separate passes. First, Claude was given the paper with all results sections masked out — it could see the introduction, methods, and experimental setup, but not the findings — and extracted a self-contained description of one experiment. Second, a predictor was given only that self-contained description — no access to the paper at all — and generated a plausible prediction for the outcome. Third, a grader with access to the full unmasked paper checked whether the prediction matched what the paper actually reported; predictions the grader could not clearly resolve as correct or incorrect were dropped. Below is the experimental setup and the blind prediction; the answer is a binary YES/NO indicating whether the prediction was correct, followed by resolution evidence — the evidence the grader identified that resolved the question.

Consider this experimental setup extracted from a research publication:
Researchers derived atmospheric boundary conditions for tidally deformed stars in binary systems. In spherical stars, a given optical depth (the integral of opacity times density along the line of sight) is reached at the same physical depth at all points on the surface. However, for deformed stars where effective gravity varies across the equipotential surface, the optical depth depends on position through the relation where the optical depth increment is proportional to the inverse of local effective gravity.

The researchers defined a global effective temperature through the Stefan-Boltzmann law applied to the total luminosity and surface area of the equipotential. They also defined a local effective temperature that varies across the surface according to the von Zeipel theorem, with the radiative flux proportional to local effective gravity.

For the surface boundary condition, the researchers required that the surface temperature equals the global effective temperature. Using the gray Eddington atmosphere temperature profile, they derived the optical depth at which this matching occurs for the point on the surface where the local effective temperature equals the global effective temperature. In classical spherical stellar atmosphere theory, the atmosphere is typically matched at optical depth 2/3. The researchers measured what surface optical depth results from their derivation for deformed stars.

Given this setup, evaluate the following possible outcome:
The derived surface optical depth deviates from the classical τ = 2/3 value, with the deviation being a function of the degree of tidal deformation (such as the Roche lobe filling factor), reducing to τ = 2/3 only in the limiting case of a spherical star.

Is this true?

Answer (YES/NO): NO